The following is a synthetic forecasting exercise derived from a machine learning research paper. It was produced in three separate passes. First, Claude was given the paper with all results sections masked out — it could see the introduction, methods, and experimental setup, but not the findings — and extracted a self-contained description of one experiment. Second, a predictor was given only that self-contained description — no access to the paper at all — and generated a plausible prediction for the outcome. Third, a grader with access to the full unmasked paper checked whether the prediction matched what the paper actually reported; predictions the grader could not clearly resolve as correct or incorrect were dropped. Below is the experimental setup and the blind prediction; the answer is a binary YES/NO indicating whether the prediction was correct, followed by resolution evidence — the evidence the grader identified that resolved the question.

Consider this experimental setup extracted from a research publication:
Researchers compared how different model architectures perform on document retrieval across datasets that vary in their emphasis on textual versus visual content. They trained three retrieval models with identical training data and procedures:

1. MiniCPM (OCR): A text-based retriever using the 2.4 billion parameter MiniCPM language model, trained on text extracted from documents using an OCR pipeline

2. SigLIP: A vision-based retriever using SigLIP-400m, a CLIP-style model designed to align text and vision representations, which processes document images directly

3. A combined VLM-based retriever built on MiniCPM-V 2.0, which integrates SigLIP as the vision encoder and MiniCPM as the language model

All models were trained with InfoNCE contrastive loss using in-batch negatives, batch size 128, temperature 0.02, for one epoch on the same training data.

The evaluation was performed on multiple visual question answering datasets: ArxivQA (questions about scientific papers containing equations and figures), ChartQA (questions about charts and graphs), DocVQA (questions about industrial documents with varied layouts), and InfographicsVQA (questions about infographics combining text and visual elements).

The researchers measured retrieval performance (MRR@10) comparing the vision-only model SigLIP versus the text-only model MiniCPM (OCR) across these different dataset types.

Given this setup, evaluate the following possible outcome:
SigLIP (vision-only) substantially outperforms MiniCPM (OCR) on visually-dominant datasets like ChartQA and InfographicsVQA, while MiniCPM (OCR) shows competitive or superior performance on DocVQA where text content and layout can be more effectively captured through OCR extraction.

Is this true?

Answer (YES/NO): NO